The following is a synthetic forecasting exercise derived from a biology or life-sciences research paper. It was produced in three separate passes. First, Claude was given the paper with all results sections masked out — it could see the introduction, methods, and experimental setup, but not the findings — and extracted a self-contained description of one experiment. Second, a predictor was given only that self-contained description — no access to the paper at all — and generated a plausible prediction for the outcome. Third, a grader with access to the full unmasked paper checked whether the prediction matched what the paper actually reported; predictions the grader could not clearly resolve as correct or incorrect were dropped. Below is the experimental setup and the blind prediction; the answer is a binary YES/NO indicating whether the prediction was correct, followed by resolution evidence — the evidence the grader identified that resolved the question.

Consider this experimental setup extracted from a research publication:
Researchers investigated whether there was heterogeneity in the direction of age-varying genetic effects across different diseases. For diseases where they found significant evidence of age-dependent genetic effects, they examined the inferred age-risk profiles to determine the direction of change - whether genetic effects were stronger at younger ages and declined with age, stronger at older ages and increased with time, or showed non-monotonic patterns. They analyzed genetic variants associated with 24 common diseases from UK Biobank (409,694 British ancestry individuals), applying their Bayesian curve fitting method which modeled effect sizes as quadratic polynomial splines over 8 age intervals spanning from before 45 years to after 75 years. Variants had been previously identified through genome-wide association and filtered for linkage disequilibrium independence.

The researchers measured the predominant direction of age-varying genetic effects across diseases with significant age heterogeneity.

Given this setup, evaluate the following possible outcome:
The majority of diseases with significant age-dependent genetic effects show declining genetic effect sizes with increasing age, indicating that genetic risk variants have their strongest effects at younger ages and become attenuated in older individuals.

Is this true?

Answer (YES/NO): YES